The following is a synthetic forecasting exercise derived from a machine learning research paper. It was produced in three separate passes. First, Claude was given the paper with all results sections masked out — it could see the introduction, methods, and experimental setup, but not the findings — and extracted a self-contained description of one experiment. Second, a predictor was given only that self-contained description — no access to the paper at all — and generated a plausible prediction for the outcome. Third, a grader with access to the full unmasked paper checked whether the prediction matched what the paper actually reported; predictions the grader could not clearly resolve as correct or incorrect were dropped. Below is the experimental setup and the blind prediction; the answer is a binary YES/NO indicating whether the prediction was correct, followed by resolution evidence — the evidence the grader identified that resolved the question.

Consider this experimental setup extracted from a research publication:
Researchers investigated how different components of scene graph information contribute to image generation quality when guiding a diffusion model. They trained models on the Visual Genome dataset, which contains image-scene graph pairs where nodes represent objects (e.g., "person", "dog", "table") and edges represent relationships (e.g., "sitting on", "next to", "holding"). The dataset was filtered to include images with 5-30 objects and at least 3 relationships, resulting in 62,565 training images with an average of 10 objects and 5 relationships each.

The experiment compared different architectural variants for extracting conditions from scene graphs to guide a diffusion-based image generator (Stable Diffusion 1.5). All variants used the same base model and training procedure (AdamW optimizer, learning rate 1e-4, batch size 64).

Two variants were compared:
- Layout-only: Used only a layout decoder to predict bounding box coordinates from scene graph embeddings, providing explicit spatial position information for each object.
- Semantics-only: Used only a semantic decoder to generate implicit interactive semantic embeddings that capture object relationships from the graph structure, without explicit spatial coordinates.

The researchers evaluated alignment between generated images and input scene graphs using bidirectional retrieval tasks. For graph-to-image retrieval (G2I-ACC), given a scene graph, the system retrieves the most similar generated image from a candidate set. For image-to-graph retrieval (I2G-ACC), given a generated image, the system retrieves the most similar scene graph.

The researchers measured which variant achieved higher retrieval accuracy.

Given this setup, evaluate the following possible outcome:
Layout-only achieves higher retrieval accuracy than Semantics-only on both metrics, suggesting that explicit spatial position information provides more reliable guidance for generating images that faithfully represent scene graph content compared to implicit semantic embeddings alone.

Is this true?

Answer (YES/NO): NO